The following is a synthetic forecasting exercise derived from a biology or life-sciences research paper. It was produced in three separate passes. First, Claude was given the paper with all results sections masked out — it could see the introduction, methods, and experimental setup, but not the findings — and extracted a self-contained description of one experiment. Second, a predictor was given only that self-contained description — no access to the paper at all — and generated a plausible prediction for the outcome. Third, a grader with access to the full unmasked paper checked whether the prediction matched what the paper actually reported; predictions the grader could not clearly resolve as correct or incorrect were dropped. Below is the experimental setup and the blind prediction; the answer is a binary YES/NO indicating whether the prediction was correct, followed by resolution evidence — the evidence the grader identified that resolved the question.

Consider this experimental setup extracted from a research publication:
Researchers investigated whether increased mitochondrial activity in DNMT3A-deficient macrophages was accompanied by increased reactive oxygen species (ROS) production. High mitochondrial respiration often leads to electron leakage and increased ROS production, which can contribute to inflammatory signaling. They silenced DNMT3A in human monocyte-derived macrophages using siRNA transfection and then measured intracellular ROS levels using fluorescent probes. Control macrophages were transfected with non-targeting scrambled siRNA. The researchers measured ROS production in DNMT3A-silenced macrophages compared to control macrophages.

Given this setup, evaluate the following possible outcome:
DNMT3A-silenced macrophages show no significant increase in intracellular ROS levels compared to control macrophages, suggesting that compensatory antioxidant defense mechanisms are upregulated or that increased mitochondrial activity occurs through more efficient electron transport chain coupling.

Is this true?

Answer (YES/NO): YES